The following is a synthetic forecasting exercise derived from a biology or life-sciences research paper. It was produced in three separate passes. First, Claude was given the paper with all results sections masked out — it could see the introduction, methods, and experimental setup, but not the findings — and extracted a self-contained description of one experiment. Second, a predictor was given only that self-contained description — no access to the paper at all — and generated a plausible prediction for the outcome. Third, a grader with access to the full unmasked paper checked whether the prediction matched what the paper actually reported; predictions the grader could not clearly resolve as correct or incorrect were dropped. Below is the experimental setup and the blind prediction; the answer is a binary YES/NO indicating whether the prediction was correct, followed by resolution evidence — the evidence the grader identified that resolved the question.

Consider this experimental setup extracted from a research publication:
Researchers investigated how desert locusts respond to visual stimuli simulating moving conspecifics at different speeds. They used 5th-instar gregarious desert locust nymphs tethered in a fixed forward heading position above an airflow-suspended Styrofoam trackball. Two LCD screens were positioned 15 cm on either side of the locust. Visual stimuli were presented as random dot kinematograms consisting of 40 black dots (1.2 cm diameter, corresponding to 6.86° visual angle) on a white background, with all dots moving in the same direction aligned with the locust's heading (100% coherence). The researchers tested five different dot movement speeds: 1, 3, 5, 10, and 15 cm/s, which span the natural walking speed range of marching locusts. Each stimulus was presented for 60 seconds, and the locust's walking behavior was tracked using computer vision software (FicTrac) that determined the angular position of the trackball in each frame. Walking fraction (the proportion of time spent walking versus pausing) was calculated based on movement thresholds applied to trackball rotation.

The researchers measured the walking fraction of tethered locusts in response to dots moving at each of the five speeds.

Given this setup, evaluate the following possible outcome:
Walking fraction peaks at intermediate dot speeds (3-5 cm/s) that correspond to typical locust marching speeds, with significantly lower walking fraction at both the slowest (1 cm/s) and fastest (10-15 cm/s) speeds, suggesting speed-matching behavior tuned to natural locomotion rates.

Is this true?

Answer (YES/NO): NO